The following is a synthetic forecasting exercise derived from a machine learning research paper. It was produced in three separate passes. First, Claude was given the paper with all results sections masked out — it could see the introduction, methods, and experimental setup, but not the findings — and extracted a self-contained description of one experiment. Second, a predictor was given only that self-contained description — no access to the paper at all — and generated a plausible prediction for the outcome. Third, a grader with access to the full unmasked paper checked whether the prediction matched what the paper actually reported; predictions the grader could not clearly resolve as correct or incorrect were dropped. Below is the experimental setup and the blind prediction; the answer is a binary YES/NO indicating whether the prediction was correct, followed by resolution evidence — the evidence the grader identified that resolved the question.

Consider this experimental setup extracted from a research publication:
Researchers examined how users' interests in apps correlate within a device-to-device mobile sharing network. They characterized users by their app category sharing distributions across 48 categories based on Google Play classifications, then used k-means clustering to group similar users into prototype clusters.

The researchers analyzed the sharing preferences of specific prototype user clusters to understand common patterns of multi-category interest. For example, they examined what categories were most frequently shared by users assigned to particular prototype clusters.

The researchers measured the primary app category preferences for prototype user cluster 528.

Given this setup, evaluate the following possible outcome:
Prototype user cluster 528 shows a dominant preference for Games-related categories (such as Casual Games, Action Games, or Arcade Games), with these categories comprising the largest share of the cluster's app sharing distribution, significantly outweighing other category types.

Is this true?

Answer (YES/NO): NO